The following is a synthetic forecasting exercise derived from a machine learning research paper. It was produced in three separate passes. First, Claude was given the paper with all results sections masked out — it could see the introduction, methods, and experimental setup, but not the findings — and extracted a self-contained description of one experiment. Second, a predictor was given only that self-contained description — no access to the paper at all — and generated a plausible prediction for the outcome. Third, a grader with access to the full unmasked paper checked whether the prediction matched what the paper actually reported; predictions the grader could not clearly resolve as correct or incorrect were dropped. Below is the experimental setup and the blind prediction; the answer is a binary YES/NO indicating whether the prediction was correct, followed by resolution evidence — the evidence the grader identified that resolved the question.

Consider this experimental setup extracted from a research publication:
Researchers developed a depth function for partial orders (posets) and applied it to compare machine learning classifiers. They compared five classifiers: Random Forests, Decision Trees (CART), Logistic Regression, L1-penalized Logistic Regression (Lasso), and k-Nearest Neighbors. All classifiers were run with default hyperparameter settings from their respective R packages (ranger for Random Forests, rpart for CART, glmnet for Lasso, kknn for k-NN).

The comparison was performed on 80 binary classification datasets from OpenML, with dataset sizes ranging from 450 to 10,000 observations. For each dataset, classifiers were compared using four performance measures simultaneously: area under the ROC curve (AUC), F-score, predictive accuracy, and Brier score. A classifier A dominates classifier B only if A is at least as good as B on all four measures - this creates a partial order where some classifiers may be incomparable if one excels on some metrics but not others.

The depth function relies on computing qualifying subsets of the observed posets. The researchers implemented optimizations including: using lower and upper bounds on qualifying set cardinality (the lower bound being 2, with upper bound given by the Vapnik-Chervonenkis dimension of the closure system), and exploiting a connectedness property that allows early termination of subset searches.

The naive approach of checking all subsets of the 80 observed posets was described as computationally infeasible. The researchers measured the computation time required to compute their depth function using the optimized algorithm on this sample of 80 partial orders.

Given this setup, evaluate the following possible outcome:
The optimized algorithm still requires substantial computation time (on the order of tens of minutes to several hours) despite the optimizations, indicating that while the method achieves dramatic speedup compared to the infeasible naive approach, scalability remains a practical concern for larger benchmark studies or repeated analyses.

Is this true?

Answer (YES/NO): YES